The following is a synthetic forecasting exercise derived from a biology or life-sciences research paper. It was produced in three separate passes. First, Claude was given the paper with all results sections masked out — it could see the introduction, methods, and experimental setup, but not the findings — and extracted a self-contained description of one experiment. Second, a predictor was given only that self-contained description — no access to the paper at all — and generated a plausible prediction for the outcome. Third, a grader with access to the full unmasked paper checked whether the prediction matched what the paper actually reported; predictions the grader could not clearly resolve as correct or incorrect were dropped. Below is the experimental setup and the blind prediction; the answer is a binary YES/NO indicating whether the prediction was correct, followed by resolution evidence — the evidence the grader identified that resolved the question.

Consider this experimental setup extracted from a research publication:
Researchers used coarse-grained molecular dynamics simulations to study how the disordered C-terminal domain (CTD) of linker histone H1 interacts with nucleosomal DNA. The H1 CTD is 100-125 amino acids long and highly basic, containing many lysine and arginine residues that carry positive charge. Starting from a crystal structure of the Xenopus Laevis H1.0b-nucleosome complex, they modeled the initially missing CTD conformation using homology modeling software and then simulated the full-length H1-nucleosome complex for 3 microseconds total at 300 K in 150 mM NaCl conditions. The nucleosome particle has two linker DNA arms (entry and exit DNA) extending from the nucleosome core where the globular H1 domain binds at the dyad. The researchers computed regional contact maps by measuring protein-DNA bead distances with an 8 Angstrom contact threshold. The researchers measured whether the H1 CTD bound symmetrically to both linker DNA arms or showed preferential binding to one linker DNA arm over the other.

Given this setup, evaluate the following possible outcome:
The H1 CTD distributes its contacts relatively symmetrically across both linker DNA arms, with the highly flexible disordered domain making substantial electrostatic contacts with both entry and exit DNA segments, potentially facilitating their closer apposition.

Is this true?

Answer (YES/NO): NO